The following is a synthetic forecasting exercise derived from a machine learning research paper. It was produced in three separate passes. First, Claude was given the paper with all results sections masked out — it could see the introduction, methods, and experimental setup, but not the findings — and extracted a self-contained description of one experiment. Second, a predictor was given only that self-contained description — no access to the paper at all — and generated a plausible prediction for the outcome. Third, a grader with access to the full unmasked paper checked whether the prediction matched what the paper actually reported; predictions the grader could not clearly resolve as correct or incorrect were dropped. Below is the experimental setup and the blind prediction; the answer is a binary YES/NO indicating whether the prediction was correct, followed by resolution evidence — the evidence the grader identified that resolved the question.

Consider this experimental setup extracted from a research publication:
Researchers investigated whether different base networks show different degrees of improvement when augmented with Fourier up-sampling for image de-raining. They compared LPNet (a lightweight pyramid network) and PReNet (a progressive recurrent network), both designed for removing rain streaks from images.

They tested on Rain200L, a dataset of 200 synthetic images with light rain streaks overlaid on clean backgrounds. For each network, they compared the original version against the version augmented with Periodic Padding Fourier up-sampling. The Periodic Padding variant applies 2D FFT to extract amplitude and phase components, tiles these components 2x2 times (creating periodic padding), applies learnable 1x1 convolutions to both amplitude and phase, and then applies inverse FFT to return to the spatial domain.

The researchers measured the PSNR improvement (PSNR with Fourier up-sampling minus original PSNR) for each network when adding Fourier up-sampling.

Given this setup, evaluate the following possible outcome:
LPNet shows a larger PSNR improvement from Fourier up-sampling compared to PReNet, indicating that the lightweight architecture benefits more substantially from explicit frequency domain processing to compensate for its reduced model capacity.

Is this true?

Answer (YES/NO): NO